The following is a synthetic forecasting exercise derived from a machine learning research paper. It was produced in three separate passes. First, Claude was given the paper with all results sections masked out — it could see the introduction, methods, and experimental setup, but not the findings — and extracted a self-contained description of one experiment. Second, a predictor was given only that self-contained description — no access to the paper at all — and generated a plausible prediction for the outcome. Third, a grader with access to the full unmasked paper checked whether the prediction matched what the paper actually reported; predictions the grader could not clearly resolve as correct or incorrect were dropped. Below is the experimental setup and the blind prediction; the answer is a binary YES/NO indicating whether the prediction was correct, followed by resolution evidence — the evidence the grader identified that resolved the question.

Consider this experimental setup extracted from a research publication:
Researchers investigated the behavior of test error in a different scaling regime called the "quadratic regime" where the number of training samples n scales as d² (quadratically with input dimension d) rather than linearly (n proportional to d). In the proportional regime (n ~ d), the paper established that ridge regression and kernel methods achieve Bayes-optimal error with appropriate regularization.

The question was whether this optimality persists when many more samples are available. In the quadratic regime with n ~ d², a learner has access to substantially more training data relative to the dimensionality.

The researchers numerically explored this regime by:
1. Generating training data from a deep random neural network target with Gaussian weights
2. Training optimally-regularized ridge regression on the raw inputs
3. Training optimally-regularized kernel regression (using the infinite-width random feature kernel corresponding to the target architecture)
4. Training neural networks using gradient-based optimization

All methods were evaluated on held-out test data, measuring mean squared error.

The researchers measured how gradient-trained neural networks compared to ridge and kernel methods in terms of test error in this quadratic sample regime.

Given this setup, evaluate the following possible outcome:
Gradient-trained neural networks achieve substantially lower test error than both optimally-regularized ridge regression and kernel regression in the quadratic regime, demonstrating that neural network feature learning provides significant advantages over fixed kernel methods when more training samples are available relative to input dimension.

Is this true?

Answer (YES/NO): YES